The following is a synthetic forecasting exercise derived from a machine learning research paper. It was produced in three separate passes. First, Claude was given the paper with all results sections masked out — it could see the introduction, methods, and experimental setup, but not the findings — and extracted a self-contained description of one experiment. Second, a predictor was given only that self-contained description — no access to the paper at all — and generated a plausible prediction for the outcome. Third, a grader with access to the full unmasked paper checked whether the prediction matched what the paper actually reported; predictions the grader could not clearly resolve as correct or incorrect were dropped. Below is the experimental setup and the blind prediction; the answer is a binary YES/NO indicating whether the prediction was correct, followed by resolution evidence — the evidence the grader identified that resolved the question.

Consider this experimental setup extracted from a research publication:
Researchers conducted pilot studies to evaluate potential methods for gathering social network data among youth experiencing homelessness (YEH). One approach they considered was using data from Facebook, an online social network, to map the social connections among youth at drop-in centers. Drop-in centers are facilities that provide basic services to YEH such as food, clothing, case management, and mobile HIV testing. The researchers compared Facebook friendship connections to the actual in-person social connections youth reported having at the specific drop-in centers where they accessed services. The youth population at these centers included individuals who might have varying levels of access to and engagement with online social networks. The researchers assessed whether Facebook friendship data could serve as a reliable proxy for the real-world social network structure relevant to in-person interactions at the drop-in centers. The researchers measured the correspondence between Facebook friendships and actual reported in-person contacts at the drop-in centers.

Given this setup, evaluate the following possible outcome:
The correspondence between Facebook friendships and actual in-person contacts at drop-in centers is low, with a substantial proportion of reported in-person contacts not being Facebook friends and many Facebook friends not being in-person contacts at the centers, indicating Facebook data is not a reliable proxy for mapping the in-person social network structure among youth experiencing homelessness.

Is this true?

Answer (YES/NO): YES